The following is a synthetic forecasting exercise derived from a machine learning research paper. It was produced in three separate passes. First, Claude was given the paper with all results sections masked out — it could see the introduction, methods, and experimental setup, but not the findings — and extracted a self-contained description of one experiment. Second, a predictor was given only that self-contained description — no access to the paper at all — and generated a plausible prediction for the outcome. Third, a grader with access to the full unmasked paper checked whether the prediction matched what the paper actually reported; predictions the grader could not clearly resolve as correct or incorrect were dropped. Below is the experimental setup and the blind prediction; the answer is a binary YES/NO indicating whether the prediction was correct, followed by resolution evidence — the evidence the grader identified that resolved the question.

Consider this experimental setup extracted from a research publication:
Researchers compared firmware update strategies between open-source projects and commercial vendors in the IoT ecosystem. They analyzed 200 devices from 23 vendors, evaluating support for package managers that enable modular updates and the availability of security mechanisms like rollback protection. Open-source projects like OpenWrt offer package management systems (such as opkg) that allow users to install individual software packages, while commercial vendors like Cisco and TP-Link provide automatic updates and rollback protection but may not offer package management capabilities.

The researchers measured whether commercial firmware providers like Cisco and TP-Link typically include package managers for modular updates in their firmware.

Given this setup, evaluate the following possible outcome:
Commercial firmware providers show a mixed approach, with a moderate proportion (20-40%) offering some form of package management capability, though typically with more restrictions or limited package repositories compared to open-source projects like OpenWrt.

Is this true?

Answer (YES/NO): NO